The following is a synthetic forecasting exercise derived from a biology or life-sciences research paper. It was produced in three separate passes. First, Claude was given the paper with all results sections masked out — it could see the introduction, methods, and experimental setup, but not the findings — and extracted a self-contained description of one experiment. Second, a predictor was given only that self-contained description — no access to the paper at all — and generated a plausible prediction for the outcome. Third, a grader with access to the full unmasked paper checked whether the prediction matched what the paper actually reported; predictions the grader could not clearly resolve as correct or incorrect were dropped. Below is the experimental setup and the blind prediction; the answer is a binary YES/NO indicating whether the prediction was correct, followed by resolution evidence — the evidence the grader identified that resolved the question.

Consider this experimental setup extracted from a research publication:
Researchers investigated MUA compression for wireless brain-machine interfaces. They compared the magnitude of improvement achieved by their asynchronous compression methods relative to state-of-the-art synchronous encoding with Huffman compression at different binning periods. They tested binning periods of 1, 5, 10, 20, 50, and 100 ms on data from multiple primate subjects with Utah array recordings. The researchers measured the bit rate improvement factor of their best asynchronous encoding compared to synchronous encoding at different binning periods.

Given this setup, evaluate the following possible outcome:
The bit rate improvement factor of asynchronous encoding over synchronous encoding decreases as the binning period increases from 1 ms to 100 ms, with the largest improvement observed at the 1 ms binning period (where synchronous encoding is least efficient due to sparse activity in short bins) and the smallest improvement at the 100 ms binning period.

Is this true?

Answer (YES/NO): YES